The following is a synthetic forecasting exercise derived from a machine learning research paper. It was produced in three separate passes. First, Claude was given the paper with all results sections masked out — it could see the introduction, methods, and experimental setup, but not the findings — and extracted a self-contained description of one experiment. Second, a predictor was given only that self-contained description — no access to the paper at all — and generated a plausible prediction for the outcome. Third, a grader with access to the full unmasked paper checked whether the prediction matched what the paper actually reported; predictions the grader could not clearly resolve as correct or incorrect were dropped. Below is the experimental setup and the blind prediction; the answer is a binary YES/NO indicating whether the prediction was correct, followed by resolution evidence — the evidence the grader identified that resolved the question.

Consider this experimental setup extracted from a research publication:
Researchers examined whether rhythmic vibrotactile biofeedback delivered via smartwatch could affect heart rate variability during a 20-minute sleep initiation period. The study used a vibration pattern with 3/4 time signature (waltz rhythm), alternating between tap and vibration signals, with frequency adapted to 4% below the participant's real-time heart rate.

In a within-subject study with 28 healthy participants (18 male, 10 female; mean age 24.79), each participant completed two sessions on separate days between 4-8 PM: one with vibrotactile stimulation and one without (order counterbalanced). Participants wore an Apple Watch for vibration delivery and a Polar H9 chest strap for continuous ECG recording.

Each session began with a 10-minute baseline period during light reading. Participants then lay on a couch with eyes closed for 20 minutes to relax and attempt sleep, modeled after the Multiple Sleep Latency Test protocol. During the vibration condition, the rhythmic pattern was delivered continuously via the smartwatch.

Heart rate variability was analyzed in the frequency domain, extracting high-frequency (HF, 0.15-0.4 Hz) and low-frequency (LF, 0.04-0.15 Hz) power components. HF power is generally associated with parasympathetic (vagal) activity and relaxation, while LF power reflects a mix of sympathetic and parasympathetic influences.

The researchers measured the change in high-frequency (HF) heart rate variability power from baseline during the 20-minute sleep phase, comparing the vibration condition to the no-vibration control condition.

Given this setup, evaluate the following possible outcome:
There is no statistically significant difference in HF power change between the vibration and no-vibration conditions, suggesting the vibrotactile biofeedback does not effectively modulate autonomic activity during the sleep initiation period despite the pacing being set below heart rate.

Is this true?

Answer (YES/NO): YES